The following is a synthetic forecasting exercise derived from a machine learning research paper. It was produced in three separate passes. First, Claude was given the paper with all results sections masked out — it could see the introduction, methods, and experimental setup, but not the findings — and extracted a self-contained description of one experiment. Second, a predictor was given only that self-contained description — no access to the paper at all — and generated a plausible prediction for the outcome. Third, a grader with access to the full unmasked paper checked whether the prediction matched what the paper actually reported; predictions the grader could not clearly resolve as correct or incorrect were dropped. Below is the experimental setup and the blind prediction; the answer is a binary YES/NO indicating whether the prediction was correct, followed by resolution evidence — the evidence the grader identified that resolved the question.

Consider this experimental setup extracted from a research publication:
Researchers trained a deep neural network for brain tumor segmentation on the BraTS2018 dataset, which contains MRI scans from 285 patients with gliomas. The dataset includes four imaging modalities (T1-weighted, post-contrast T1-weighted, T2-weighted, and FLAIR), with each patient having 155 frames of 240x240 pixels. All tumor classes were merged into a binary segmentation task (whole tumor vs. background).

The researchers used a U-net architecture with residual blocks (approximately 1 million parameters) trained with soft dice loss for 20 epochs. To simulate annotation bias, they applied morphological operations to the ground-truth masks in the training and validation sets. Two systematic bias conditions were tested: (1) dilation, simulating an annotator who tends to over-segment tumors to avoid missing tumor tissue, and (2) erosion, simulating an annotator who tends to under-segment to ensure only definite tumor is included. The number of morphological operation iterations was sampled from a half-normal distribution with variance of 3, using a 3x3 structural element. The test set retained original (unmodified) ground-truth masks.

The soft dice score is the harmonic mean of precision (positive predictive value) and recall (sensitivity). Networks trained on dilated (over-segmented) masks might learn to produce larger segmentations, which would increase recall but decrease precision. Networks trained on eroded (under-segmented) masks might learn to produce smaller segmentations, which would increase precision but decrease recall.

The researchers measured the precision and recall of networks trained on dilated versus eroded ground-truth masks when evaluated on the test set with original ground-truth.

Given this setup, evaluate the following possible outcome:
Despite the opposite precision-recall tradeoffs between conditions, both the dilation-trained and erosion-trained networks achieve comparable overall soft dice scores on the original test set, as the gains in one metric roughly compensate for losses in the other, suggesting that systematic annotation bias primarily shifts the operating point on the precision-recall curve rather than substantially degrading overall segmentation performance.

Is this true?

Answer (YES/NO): NO